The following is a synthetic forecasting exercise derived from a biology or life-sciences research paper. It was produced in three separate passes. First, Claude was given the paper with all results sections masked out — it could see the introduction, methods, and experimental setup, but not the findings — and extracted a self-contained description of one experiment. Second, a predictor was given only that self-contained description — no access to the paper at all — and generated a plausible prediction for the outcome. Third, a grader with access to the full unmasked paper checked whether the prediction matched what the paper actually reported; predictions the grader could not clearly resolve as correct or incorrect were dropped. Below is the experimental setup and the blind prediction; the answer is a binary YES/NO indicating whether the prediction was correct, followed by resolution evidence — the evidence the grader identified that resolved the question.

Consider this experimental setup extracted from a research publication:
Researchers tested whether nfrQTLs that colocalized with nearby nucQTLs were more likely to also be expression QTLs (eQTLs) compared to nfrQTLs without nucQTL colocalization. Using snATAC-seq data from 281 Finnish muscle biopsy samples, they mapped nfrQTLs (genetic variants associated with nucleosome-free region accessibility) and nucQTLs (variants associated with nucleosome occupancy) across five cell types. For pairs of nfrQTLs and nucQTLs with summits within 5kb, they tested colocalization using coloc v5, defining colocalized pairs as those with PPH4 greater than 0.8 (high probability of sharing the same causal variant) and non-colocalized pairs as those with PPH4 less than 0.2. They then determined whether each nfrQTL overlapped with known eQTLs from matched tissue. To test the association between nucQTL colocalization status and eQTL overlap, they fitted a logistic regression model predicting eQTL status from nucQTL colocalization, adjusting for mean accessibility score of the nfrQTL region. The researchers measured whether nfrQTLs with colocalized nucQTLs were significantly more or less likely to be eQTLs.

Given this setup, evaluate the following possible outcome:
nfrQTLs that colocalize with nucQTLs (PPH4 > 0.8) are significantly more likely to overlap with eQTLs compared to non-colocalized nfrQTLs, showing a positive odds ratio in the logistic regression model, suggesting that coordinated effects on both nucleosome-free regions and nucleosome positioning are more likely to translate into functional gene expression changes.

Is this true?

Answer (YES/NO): YES